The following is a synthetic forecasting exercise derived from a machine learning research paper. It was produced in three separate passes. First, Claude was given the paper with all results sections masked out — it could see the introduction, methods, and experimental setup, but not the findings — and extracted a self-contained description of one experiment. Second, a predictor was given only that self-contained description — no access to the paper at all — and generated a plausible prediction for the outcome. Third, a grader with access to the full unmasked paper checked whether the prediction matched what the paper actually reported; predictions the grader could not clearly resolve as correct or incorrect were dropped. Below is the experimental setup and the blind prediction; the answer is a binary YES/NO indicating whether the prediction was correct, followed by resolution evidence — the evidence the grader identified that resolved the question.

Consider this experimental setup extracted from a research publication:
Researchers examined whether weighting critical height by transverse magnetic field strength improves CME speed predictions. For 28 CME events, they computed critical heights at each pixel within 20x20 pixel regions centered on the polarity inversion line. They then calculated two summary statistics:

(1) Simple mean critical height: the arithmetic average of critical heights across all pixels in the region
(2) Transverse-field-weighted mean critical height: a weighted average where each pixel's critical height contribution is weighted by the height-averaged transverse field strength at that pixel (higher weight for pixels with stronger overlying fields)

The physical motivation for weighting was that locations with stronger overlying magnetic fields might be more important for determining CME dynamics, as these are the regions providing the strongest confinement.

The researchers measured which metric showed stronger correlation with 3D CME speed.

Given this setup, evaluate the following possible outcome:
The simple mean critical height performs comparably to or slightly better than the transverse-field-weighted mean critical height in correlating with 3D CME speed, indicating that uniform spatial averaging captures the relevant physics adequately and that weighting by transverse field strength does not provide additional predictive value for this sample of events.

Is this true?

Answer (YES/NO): NO